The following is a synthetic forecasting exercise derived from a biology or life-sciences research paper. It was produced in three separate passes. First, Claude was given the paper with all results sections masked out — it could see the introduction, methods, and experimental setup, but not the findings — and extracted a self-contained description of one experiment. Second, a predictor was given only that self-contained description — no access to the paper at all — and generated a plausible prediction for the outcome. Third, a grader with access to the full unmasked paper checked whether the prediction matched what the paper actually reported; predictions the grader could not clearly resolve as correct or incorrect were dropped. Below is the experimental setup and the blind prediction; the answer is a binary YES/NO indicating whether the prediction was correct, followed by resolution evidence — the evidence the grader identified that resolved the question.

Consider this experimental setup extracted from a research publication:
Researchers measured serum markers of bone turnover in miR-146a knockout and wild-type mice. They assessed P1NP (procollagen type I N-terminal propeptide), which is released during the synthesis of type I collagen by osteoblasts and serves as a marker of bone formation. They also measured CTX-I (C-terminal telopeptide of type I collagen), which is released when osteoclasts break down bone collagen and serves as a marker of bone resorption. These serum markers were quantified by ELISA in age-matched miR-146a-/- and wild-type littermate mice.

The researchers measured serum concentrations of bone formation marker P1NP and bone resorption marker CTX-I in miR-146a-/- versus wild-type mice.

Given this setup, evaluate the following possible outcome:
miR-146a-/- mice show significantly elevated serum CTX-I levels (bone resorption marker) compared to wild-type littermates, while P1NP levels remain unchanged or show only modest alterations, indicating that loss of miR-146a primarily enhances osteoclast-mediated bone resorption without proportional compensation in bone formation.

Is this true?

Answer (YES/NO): NO